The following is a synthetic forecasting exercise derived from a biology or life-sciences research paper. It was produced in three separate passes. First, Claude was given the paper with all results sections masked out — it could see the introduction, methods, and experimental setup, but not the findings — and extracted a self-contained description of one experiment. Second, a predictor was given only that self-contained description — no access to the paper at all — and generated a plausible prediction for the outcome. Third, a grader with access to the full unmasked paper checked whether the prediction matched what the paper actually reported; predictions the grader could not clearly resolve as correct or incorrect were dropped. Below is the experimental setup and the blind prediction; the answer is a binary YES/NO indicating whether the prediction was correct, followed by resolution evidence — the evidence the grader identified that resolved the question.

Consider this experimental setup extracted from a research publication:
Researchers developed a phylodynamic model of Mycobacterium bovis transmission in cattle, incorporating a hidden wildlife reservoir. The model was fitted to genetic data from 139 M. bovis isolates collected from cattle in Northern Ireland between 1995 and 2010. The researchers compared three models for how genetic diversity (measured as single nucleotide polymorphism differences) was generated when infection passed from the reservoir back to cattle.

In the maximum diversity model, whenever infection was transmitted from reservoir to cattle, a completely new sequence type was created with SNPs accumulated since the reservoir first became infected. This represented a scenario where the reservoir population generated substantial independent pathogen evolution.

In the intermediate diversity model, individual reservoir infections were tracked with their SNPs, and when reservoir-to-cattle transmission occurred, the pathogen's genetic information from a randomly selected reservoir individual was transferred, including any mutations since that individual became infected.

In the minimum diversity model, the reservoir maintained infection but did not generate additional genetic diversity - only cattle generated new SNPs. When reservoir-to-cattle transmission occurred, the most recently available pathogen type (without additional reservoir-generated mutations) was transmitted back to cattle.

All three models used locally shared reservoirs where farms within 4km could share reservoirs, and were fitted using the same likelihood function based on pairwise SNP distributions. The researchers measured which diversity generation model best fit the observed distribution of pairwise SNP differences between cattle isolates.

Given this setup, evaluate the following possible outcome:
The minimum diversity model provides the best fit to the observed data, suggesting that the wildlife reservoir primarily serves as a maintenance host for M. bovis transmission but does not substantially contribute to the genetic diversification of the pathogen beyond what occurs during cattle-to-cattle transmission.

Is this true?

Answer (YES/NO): YES